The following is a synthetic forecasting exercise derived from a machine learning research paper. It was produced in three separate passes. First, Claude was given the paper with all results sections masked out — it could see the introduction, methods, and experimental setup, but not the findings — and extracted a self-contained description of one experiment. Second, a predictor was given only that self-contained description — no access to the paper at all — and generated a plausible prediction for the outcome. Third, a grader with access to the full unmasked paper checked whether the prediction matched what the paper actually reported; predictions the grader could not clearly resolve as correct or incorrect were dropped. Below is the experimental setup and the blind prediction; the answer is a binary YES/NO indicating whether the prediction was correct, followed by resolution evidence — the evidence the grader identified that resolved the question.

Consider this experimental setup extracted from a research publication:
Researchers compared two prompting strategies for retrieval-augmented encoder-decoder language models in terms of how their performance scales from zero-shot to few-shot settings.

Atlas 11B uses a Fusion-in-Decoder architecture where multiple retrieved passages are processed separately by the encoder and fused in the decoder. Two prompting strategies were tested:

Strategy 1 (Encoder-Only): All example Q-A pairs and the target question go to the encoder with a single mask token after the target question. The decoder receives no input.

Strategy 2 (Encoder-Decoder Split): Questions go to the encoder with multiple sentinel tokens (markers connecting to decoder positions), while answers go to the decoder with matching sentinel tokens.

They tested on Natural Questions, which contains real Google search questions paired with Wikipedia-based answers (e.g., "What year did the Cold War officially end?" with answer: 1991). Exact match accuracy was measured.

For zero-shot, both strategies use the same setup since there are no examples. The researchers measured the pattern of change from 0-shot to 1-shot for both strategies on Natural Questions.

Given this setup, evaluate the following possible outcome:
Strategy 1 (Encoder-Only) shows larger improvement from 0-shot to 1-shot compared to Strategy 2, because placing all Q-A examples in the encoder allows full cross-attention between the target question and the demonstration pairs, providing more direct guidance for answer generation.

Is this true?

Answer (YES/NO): NO